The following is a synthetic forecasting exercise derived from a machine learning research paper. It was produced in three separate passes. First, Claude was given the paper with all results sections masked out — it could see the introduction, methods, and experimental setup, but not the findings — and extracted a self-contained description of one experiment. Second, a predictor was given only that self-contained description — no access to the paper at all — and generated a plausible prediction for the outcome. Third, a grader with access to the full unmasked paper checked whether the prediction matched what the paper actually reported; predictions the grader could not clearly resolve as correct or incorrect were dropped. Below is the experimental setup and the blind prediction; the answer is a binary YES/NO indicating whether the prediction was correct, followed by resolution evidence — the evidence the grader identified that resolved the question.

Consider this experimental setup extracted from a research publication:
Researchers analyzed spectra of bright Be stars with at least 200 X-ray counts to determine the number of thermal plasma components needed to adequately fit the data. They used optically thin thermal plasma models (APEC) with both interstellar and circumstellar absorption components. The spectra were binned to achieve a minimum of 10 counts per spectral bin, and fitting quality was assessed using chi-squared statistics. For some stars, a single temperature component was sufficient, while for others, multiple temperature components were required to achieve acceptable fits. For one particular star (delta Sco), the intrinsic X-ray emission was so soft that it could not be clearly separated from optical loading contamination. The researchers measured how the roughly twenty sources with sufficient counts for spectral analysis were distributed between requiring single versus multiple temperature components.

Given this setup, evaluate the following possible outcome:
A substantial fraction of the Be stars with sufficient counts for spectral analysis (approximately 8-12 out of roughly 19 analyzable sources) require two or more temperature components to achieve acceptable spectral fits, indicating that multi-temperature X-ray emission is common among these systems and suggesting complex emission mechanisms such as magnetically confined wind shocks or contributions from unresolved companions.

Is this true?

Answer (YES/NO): YES